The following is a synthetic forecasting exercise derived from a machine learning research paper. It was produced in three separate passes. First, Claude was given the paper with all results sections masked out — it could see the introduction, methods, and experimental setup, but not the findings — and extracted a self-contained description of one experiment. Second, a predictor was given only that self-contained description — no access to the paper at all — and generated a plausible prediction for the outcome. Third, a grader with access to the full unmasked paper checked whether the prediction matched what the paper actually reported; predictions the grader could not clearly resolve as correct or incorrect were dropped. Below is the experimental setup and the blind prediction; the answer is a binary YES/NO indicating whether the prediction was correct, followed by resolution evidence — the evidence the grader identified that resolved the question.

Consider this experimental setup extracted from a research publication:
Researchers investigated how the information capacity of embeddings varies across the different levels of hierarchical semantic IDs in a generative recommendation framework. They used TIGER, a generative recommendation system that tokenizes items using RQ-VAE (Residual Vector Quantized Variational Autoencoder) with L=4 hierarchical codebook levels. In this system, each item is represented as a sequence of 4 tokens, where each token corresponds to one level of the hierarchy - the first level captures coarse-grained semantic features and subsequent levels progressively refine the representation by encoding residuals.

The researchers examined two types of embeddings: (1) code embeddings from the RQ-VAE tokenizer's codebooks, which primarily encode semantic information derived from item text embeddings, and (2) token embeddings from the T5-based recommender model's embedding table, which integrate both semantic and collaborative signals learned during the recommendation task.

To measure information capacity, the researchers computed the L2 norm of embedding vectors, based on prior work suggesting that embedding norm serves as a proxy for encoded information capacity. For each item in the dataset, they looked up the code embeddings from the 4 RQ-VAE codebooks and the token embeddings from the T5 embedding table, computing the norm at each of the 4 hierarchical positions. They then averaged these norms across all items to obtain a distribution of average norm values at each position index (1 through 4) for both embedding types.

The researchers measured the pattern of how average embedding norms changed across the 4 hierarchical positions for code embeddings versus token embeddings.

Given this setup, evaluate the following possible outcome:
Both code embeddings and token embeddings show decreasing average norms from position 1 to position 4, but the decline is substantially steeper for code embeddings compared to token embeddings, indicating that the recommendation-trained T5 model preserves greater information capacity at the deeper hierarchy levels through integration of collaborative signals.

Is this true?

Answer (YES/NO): NO